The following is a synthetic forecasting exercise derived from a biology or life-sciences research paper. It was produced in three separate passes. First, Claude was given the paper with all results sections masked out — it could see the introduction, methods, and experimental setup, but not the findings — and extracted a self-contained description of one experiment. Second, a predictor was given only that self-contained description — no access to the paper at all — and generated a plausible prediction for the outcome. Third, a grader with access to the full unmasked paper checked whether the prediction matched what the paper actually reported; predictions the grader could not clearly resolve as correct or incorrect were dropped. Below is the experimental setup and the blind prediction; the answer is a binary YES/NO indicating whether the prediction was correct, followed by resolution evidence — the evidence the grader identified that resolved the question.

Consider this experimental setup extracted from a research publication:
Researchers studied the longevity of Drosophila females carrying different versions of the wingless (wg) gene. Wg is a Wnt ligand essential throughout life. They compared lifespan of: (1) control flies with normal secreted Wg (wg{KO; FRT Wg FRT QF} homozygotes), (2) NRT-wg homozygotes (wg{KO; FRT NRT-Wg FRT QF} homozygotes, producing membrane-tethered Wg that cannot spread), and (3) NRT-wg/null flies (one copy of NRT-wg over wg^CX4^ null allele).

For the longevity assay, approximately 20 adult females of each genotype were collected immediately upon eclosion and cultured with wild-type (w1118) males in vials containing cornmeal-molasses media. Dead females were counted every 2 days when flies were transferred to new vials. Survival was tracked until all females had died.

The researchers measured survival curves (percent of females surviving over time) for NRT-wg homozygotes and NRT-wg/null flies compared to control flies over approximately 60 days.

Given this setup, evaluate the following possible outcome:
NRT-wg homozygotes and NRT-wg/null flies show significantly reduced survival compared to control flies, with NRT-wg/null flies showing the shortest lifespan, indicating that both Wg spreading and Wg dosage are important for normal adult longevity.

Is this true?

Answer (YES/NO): NO